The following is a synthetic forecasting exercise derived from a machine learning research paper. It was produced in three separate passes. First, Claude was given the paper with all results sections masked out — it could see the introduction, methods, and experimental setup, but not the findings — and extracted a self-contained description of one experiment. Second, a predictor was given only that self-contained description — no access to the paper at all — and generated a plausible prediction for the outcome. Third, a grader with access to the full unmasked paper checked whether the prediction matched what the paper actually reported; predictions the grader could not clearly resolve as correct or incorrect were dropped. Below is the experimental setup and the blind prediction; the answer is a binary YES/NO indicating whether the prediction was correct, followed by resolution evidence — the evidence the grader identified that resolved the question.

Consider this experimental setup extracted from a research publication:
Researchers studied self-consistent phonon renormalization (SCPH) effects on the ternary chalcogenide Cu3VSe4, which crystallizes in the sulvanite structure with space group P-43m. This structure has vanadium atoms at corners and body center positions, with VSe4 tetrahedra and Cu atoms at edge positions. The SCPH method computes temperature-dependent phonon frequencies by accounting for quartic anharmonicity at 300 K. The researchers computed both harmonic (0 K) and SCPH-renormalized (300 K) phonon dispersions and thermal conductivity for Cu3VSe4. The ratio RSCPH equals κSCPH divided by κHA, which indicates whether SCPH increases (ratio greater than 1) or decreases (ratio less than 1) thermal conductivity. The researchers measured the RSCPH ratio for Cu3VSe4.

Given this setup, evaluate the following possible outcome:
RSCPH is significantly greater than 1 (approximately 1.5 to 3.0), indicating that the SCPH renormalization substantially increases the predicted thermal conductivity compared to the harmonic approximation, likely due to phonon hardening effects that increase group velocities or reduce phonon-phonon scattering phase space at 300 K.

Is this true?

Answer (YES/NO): NO